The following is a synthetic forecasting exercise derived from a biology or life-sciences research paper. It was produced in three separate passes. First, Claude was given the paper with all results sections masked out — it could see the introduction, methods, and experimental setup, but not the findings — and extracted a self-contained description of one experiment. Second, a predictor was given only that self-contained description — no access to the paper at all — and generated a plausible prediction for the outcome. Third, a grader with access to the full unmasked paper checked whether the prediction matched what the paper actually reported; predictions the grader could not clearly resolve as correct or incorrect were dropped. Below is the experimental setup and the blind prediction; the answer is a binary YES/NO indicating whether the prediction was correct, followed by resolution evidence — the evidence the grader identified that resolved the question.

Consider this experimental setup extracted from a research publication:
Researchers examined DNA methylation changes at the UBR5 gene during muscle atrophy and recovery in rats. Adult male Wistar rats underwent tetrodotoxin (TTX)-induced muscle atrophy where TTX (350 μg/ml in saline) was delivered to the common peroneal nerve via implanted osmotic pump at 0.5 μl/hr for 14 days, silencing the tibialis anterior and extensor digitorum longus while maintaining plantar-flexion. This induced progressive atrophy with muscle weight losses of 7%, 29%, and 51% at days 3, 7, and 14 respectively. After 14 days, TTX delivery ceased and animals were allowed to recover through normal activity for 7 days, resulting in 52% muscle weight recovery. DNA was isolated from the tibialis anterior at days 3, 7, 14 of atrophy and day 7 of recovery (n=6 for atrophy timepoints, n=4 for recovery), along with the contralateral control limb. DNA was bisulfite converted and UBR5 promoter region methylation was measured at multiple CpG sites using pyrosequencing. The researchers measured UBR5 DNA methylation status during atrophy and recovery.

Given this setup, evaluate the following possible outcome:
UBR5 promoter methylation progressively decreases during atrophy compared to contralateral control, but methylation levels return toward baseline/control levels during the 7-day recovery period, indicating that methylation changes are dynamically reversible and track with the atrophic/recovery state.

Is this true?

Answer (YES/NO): NO